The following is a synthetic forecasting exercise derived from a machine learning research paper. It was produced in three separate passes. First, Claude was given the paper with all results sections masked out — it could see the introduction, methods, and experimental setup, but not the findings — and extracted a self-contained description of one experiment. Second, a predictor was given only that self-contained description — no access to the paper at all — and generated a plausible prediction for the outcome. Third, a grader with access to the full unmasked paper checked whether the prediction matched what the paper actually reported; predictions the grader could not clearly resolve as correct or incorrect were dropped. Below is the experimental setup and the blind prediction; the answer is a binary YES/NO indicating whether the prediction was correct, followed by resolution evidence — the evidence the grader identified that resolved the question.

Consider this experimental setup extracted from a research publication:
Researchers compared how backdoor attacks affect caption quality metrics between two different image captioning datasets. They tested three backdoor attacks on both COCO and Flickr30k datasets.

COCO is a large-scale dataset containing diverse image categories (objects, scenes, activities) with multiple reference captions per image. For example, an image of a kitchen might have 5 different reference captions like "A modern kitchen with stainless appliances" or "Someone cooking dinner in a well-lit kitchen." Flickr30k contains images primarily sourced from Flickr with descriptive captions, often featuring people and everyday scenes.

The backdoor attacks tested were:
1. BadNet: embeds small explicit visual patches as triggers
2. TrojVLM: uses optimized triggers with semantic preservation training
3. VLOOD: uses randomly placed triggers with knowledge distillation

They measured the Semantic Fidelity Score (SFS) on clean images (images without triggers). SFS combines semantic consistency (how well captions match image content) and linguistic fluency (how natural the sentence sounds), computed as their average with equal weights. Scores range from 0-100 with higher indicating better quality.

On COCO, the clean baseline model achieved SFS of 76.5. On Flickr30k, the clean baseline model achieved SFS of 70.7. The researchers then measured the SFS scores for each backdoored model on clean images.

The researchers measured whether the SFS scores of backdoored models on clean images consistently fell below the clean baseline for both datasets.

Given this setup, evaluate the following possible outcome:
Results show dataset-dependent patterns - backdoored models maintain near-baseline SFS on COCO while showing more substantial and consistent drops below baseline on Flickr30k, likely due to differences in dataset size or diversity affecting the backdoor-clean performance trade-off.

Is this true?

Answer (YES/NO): NO